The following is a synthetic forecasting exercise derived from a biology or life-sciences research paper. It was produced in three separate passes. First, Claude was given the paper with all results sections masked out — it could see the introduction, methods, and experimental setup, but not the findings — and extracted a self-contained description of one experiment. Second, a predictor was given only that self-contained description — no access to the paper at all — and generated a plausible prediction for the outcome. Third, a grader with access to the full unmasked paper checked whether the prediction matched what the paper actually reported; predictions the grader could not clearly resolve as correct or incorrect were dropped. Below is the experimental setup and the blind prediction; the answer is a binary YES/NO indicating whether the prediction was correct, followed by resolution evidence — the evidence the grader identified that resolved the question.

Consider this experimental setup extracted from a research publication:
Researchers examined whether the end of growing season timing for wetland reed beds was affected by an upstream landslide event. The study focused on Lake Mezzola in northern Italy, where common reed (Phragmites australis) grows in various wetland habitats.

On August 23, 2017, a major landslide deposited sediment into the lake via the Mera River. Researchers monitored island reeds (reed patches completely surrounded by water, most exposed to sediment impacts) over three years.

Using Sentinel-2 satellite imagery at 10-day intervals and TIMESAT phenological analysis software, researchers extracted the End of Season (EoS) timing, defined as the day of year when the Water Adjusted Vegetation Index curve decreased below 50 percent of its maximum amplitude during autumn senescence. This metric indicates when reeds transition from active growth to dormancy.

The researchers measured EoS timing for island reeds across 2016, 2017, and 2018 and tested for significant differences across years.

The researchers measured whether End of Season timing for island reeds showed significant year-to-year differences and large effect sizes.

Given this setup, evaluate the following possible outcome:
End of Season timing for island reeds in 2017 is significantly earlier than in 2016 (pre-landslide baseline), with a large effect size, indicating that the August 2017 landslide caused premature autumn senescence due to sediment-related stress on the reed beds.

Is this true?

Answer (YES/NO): YES